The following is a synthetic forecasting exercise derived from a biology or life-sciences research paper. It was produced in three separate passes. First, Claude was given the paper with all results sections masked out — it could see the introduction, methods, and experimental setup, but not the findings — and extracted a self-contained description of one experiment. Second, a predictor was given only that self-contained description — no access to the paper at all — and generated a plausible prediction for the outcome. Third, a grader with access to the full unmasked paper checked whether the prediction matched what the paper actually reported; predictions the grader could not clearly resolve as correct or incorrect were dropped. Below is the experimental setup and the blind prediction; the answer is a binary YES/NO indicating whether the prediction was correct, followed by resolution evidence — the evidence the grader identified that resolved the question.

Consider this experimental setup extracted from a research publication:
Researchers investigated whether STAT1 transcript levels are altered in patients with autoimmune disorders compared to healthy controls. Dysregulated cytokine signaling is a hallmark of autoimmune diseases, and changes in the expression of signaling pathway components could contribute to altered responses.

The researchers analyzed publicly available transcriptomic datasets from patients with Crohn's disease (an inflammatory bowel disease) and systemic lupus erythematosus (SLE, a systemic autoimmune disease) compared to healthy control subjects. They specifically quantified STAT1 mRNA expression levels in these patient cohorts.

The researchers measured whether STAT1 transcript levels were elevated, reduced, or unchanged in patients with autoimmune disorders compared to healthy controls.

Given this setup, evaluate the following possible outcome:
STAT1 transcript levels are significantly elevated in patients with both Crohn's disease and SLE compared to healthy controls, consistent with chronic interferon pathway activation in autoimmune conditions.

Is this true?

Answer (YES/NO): YES